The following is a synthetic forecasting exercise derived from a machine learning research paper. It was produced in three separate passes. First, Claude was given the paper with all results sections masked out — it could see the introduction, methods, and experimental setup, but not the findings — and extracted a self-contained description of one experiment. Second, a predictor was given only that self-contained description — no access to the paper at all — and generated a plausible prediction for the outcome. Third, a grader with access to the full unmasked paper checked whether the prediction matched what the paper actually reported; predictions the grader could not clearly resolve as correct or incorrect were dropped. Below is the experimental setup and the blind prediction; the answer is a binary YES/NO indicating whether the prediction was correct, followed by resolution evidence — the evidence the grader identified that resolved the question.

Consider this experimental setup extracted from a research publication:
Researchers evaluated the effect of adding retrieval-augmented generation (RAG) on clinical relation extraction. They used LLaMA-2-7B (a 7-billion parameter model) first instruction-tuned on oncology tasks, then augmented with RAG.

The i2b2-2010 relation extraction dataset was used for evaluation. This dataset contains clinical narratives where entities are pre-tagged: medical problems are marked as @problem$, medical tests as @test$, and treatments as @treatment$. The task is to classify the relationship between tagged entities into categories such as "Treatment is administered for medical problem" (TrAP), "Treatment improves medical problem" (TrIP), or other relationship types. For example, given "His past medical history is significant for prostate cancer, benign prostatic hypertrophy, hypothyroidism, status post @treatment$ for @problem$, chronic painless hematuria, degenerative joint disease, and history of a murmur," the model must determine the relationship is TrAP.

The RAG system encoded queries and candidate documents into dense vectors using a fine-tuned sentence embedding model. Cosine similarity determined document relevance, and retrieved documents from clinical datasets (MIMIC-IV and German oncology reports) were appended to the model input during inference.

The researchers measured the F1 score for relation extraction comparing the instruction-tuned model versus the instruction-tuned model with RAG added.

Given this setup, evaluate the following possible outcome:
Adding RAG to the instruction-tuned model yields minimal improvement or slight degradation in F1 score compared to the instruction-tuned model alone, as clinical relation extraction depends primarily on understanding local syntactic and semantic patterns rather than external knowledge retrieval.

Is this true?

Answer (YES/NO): YES